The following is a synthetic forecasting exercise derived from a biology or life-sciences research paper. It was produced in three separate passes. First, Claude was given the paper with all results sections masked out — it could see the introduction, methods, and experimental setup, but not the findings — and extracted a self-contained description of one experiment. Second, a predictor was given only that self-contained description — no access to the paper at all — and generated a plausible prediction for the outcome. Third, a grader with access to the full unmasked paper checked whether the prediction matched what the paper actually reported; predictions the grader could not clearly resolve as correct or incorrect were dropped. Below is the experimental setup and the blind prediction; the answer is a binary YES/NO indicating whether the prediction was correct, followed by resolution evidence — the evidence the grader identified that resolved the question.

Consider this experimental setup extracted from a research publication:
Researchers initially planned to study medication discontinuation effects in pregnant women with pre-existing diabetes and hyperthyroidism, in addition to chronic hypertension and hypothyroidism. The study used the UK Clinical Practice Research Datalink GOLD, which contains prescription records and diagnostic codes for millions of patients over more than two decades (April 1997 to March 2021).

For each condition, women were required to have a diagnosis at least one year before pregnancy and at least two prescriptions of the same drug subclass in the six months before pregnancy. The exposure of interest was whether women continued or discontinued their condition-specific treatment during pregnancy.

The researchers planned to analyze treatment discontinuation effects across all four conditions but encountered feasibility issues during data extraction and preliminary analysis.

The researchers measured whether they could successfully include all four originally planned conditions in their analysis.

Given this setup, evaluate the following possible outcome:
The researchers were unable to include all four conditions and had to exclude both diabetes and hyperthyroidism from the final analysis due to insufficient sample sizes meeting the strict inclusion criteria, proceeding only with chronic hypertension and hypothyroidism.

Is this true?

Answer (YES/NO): NO